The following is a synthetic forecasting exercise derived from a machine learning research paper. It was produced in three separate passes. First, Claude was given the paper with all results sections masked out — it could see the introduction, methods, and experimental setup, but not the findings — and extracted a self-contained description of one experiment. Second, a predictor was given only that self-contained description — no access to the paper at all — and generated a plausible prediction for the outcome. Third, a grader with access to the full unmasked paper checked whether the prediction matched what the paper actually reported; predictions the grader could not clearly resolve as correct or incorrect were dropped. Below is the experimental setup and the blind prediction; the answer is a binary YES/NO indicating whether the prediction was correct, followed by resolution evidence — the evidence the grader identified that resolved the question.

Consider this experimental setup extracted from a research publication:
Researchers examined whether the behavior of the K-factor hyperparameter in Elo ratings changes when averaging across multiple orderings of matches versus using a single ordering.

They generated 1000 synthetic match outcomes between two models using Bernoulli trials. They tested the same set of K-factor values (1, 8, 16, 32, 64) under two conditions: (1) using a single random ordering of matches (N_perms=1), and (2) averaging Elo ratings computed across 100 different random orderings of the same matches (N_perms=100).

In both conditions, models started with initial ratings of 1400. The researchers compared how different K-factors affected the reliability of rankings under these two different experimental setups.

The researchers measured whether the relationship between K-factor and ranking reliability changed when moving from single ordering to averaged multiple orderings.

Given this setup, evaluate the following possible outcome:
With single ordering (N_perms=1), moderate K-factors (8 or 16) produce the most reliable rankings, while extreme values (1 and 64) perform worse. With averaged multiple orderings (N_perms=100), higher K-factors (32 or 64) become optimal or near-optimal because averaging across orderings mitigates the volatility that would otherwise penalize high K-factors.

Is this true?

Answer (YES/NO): NO